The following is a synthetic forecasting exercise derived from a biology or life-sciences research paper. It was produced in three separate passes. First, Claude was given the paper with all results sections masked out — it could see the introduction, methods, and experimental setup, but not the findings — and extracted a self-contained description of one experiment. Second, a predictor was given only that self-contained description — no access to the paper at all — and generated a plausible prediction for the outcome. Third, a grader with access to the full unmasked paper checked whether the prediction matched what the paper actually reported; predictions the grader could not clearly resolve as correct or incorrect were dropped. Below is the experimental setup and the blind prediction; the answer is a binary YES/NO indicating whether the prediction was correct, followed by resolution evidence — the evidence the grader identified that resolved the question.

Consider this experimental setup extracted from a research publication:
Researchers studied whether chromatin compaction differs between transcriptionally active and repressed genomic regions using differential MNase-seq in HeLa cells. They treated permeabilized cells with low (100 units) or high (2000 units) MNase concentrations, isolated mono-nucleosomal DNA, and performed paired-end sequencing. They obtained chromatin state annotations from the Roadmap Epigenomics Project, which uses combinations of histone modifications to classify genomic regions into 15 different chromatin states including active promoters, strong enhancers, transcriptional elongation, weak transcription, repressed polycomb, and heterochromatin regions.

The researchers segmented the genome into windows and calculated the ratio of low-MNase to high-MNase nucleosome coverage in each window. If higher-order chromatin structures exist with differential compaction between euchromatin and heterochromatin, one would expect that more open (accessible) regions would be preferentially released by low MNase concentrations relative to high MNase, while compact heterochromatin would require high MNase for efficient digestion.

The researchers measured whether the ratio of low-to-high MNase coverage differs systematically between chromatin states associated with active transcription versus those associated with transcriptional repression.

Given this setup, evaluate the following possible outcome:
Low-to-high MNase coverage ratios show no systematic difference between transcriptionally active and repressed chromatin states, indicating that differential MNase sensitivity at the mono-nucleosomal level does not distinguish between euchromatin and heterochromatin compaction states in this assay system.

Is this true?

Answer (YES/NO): NO